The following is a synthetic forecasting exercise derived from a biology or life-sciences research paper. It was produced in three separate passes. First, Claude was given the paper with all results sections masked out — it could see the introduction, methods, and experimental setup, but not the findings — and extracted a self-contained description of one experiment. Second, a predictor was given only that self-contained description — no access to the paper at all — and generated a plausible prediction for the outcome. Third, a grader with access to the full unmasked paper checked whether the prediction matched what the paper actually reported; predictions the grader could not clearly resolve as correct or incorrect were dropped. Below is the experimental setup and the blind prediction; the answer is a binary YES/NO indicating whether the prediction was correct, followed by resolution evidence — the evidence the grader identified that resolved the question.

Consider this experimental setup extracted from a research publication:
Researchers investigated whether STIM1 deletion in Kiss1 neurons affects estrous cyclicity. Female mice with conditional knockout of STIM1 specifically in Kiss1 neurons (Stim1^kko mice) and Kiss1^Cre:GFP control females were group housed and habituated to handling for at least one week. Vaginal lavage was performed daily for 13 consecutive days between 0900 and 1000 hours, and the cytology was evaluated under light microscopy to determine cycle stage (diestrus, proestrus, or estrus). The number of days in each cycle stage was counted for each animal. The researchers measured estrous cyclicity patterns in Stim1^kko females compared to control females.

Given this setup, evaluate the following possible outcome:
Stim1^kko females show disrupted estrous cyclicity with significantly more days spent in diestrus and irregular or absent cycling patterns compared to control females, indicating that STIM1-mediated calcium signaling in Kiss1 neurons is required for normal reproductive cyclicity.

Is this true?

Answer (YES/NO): NO